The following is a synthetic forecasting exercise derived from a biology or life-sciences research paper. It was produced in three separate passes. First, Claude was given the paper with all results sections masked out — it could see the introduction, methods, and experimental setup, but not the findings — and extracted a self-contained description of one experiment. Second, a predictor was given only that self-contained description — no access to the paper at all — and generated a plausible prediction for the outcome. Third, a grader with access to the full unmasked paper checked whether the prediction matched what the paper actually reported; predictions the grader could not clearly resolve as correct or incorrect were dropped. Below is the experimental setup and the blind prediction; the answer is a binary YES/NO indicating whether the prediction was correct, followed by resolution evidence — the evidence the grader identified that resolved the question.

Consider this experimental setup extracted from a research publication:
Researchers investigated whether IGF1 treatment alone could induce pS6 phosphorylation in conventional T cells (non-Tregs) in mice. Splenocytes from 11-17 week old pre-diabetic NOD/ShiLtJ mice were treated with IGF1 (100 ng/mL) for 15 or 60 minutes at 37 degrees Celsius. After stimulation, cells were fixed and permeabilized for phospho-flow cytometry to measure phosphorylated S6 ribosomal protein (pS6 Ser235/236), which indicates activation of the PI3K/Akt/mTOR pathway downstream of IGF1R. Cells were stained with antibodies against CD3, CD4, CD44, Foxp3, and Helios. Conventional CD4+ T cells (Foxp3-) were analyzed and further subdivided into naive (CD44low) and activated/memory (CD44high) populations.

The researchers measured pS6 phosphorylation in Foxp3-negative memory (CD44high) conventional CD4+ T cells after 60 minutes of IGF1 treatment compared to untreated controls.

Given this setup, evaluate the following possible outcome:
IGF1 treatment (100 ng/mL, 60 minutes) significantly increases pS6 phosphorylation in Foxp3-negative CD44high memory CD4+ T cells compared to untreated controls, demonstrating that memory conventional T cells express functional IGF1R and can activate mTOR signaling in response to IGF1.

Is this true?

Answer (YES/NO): NO